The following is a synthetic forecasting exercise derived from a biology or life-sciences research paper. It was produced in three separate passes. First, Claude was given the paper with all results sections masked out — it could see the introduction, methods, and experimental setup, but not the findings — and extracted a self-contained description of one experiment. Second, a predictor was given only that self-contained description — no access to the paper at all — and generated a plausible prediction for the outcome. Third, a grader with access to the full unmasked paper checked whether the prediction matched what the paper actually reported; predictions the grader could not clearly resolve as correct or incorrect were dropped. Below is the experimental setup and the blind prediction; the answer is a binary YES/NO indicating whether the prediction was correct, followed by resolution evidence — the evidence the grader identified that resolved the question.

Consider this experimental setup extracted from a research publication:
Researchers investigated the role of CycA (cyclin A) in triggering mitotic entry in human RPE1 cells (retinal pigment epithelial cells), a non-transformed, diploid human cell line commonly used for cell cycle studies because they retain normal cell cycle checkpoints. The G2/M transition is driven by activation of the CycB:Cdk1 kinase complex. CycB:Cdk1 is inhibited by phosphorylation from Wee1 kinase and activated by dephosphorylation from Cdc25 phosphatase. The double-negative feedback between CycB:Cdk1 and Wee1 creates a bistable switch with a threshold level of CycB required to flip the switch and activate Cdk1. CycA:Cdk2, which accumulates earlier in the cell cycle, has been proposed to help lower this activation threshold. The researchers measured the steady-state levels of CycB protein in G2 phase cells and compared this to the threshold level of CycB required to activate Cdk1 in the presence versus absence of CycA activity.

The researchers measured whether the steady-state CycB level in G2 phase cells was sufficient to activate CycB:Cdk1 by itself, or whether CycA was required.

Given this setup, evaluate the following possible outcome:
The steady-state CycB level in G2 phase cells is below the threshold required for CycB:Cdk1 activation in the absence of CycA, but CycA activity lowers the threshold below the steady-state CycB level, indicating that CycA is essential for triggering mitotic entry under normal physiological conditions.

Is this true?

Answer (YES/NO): YES